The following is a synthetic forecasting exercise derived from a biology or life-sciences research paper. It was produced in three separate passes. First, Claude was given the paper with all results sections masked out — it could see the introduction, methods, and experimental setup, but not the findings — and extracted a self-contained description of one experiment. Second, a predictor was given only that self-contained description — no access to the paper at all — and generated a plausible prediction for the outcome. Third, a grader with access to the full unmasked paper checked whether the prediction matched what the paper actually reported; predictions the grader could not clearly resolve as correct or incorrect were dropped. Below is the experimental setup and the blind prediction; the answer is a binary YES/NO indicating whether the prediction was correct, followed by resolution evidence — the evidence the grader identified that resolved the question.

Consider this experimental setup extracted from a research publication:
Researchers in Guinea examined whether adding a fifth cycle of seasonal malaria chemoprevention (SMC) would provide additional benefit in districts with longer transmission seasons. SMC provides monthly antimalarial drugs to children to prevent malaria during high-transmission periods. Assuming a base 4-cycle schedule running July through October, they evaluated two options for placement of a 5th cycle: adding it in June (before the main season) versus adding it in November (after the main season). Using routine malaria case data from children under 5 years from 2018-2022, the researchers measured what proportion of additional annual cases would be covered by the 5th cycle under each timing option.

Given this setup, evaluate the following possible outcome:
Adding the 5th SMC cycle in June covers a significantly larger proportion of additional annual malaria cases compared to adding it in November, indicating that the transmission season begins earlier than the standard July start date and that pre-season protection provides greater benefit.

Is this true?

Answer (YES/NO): NO